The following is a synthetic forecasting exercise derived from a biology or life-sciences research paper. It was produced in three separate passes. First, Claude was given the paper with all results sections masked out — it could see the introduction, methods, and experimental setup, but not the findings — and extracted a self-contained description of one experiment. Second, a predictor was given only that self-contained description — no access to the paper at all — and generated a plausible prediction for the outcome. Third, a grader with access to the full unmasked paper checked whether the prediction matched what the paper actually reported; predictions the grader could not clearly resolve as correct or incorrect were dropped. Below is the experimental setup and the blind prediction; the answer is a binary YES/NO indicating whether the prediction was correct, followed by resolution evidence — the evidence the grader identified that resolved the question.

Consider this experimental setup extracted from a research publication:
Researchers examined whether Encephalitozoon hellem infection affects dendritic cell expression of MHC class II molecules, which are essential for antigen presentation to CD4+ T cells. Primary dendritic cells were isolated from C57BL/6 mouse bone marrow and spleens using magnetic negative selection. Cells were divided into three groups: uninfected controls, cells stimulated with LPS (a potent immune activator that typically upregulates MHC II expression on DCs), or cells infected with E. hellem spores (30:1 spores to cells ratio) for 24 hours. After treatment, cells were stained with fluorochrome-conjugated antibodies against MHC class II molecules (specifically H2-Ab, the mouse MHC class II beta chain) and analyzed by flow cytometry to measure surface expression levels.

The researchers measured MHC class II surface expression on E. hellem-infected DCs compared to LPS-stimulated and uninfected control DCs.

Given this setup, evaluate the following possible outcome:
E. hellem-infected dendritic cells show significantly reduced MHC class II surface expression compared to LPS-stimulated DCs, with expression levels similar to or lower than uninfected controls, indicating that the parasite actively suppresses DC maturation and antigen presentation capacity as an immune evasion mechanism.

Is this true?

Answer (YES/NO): NO